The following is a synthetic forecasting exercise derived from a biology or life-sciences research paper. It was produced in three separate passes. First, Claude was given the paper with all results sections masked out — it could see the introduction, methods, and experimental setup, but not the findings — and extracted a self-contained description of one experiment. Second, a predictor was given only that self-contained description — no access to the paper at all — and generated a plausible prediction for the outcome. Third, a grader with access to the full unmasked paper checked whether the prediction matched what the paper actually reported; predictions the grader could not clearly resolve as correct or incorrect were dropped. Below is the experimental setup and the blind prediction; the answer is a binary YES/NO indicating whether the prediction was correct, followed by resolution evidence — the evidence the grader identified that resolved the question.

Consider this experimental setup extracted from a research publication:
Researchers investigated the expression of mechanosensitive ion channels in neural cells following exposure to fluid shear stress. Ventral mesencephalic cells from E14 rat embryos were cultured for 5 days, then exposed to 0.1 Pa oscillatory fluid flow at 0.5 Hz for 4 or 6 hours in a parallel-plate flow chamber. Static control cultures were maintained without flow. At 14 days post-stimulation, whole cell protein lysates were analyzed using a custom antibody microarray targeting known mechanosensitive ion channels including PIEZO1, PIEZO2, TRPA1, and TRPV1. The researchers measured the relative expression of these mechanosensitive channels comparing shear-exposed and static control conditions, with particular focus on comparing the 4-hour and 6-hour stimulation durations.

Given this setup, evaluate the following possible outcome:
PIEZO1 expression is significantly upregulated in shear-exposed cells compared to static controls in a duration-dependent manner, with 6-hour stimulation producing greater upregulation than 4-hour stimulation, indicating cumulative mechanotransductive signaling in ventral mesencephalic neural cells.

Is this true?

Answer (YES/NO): YES